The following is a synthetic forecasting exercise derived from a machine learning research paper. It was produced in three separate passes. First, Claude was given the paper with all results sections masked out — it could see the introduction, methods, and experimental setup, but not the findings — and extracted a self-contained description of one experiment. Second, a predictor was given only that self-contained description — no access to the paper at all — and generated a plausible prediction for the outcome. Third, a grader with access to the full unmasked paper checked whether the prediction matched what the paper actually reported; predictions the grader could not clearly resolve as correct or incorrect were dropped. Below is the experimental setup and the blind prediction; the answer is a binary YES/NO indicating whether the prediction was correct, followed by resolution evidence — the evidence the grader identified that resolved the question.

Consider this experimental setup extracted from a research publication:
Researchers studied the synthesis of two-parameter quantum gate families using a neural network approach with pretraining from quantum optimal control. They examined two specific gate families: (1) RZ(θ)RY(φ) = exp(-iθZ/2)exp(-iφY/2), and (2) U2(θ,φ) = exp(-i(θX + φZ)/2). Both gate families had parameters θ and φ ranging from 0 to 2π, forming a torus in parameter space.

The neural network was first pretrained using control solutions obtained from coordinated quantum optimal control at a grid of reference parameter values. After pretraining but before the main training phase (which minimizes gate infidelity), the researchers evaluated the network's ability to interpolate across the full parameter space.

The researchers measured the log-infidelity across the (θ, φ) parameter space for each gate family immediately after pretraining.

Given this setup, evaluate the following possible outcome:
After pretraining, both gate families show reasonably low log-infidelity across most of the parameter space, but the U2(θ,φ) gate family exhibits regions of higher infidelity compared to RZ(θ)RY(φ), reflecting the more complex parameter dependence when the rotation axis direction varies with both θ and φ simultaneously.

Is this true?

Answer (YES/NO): NO